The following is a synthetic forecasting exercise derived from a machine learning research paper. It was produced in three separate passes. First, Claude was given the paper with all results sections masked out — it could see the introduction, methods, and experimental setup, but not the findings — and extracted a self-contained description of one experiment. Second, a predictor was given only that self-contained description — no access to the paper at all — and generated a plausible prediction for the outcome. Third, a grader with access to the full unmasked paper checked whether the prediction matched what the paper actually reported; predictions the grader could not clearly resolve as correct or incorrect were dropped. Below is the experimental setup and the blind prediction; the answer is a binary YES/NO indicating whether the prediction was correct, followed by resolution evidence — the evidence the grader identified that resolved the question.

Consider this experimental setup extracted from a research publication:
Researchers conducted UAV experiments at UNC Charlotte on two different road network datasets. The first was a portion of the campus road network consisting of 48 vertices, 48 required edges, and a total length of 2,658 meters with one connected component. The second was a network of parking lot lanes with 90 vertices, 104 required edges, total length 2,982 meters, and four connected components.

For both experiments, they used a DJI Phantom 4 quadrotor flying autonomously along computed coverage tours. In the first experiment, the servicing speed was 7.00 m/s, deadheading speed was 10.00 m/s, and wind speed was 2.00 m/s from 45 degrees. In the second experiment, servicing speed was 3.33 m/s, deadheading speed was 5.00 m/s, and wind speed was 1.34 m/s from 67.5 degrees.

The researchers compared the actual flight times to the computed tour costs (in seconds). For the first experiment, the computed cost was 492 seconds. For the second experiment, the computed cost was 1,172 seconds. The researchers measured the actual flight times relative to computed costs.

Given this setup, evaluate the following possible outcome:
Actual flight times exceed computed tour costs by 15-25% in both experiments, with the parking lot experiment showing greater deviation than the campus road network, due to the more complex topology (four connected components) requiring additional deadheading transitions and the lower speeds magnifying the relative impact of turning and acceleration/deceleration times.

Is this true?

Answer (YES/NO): NO